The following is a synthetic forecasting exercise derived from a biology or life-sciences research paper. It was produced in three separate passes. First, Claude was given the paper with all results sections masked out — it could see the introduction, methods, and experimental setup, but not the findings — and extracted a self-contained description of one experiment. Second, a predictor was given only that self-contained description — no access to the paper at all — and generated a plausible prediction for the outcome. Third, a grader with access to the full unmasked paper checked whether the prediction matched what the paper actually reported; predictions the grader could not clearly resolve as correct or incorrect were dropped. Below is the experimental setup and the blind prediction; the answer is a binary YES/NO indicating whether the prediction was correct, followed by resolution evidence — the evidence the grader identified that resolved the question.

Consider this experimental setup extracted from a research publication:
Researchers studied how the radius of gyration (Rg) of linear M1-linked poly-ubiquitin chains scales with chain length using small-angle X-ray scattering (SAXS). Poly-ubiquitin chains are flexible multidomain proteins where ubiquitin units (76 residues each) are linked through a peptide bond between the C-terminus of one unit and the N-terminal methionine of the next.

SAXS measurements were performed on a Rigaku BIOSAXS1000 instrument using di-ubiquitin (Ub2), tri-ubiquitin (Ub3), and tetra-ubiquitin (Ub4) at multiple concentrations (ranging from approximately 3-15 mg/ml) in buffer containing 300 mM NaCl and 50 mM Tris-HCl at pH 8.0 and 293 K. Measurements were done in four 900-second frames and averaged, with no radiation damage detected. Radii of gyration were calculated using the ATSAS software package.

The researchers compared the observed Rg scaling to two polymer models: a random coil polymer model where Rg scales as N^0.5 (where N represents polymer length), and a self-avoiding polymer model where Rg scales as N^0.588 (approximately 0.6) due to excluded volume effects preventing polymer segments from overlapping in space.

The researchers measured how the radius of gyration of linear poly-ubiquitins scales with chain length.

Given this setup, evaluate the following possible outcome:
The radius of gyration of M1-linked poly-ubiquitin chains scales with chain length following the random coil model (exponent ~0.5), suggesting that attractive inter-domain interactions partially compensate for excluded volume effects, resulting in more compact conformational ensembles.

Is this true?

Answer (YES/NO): NO